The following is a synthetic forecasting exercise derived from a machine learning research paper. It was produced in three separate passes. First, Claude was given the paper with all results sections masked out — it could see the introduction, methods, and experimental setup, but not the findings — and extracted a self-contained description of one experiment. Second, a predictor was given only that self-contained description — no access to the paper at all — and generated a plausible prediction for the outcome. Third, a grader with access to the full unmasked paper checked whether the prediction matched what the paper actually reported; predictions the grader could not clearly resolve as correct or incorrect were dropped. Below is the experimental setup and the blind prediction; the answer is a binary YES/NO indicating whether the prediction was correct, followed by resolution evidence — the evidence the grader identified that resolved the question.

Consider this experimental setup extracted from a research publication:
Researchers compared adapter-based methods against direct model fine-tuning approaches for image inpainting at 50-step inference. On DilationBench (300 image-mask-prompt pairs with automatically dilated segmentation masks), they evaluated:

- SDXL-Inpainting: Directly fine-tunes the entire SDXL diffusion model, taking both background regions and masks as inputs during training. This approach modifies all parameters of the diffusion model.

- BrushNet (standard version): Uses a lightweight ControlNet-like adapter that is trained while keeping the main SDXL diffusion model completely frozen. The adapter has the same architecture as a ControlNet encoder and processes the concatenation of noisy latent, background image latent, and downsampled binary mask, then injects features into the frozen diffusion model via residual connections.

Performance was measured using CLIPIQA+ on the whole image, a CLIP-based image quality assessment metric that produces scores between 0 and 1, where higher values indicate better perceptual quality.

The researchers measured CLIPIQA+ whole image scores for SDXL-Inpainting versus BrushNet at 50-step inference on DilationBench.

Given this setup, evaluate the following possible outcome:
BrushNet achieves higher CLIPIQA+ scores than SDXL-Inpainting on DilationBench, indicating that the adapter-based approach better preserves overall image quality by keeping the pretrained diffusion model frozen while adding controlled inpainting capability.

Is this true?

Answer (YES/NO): YES